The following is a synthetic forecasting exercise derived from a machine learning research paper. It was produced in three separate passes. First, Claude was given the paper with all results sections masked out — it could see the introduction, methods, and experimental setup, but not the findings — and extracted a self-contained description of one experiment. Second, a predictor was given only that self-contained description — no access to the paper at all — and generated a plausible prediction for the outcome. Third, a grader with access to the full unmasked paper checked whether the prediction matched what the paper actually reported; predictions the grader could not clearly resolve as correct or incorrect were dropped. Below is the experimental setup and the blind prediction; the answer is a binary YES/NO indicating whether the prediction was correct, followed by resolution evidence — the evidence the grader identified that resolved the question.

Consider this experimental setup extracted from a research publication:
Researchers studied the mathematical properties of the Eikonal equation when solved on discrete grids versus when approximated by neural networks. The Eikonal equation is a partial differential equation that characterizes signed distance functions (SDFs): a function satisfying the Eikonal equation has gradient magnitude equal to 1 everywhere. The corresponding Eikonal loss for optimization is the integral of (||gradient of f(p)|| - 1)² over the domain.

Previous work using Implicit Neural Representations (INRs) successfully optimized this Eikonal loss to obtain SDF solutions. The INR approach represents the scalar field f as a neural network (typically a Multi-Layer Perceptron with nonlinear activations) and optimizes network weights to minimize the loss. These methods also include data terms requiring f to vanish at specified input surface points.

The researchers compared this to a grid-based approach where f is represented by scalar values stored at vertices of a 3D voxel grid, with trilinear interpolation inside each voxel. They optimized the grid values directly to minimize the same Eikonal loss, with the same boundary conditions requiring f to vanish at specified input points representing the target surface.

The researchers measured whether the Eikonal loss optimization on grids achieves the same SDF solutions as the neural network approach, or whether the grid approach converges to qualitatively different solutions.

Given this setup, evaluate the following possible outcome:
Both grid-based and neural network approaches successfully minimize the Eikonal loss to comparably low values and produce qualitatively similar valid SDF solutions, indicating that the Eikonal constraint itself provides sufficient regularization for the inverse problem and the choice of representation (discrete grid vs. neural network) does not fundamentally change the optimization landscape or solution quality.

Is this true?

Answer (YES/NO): NO